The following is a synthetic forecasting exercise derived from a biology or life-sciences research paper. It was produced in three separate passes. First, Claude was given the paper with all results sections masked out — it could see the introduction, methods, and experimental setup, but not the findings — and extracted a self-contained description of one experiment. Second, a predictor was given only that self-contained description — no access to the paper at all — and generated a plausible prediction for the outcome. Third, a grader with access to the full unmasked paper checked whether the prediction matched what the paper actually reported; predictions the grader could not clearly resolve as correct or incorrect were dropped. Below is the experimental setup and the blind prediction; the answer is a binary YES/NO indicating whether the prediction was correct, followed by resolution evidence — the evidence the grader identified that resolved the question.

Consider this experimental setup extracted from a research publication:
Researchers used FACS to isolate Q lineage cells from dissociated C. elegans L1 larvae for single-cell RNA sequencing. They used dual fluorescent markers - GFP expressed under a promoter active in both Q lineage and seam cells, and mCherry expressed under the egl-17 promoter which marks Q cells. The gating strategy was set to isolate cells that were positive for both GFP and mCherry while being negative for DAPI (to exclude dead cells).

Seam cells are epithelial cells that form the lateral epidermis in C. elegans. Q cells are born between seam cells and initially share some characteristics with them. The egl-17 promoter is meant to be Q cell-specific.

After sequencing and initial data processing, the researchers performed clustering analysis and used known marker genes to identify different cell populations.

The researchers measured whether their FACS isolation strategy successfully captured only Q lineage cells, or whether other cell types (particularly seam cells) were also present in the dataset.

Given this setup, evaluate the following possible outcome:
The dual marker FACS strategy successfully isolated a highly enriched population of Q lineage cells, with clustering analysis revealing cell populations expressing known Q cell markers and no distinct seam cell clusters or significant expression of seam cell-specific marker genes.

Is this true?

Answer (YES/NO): NO